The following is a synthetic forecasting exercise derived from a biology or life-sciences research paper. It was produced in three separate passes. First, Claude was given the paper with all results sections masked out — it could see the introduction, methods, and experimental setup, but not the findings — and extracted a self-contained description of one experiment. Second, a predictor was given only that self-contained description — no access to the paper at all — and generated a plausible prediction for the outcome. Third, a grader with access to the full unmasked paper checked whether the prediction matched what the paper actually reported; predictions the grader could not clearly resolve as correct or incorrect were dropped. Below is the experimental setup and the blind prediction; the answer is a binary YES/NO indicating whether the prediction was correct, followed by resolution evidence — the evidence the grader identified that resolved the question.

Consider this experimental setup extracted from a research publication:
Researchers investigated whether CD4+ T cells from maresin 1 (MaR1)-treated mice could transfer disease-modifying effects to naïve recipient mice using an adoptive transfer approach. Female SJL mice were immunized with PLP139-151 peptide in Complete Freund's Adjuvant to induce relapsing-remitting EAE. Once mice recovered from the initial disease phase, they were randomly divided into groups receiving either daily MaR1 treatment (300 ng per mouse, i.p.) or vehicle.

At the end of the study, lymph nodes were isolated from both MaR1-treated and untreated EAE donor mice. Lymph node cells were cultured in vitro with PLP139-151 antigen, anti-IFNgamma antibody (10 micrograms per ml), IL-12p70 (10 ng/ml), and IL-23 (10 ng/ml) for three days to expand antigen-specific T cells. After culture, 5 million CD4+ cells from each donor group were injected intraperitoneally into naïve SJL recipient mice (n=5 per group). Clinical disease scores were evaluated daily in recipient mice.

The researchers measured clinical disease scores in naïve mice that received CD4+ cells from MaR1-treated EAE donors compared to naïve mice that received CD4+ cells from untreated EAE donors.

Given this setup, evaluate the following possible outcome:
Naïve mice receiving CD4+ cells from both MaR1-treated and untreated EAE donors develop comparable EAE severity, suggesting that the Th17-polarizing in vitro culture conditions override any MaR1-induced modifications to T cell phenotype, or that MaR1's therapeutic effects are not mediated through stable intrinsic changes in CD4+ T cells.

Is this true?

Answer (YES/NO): NO